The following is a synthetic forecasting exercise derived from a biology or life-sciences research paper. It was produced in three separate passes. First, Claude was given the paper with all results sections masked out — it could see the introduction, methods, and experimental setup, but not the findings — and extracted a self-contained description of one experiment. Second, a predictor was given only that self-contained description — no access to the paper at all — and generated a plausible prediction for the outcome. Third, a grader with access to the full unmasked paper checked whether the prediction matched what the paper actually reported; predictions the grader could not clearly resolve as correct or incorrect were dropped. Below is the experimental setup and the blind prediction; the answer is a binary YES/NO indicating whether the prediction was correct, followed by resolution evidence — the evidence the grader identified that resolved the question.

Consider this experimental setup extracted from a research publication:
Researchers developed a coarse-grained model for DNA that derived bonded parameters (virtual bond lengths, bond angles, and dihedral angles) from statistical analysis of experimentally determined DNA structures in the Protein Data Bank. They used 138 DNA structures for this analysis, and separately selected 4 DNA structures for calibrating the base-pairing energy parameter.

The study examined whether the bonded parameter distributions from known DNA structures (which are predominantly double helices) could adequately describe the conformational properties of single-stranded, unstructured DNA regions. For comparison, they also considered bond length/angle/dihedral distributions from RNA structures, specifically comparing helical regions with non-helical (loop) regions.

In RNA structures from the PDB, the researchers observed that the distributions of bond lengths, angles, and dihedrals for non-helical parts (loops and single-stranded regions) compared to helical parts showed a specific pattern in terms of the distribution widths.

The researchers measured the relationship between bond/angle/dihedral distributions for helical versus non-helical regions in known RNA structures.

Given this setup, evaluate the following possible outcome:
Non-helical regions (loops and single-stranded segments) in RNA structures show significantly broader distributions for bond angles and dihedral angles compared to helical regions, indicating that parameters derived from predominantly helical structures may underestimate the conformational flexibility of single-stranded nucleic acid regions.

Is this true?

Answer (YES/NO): NO